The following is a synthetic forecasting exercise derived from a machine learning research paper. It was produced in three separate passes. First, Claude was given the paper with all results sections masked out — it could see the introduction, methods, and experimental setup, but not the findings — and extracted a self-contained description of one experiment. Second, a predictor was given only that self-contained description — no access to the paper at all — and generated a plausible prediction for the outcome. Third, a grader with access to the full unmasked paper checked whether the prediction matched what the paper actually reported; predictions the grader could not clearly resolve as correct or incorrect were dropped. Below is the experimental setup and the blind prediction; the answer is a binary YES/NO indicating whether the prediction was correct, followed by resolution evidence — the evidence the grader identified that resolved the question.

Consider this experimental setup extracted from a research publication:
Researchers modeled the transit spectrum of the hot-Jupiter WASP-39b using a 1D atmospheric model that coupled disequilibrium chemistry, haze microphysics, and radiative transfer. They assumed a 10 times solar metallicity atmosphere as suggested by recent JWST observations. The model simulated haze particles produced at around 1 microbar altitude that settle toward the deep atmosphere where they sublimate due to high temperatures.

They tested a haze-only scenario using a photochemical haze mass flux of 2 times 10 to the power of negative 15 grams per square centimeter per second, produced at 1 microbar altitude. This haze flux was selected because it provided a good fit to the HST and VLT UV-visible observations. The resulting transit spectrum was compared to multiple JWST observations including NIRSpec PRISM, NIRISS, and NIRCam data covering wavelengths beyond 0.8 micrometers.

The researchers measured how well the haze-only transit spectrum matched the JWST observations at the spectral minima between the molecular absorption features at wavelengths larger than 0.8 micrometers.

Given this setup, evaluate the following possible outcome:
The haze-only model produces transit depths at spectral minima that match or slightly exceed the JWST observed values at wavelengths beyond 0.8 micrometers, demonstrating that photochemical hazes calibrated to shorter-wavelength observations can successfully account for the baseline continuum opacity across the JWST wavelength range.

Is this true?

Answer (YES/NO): NO